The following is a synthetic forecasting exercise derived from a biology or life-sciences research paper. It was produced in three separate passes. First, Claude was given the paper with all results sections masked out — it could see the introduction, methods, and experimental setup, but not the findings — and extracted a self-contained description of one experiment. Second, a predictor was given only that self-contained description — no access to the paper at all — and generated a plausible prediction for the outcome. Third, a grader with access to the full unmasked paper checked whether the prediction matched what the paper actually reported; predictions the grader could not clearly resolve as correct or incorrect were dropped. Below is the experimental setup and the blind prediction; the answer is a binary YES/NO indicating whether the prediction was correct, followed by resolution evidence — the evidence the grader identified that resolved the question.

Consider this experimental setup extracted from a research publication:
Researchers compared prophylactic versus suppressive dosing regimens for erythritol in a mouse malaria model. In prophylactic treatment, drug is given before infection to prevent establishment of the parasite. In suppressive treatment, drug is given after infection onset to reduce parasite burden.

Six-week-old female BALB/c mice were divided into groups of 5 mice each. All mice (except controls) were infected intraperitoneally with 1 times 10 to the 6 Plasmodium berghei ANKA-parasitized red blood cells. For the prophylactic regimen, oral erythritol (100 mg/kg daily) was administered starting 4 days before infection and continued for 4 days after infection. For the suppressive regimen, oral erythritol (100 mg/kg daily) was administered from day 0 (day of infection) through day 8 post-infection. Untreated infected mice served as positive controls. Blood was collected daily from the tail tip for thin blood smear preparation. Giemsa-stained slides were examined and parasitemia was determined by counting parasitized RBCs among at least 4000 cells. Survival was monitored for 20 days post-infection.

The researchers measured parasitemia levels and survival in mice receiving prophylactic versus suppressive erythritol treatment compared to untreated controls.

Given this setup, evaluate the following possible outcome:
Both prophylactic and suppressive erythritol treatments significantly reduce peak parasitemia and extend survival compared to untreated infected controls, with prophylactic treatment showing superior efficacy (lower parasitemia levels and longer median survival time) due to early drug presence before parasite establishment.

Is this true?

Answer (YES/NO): NO